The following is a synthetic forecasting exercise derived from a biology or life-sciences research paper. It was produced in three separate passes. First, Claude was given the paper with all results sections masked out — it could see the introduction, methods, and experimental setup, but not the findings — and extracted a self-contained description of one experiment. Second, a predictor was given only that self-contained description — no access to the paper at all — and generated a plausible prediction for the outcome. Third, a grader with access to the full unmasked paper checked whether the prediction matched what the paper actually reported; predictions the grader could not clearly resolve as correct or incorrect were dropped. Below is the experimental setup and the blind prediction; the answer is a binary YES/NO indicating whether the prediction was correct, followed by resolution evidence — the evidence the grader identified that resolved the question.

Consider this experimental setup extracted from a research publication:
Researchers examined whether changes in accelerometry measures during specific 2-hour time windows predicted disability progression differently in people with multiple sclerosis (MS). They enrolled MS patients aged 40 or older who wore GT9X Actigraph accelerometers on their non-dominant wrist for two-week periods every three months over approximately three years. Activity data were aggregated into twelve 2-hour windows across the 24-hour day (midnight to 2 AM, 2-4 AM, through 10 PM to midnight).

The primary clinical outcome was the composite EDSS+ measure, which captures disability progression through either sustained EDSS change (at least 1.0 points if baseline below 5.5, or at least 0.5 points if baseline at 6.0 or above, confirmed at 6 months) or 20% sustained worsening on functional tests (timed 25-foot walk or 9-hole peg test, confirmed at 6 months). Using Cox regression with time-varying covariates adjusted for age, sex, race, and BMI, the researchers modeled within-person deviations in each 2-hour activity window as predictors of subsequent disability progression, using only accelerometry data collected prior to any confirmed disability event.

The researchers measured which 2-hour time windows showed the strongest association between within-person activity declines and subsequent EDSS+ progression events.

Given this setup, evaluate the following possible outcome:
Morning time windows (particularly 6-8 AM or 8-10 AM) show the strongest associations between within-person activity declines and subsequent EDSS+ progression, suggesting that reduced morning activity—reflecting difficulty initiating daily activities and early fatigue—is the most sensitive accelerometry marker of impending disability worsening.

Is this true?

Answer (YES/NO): NO